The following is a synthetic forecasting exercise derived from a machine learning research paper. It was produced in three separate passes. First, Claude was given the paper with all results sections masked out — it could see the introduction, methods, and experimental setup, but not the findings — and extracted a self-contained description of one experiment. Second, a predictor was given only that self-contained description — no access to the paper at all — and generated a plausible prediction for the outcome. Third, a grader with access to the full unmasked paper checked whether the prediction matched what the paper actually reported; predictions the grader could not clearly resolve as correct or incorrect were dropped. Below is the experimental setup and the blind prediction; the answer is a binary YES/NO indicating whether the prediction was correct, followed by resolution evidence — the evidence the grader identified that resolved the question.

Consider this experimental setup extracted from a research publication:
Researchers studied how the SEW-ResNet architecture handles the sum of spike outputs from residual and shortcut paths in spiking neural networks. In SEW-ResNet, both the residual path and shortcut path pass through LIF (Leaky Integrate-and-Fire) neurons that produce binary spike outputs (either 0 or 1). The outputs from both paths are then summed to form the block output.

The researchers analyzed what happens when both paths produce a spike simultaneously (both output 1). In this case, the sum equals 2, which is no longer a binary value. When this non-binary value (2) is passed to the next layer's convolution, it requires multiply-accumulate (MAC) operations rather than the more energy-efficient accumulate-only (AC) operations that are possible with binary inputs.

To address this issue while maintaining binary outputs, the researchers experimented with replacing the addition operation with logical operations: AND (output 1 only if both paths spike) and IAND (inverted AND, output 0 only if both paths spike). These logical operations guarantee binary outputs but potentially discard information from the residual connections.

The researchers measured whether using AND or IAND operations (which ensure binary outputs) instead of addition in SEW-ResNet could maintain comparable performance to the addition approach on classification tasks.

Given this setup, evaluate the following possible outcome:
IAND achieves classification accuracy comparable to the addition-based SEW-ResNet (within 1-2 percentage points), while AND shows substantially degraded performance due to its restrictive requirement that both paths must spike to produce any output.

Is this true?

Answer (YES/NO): NO